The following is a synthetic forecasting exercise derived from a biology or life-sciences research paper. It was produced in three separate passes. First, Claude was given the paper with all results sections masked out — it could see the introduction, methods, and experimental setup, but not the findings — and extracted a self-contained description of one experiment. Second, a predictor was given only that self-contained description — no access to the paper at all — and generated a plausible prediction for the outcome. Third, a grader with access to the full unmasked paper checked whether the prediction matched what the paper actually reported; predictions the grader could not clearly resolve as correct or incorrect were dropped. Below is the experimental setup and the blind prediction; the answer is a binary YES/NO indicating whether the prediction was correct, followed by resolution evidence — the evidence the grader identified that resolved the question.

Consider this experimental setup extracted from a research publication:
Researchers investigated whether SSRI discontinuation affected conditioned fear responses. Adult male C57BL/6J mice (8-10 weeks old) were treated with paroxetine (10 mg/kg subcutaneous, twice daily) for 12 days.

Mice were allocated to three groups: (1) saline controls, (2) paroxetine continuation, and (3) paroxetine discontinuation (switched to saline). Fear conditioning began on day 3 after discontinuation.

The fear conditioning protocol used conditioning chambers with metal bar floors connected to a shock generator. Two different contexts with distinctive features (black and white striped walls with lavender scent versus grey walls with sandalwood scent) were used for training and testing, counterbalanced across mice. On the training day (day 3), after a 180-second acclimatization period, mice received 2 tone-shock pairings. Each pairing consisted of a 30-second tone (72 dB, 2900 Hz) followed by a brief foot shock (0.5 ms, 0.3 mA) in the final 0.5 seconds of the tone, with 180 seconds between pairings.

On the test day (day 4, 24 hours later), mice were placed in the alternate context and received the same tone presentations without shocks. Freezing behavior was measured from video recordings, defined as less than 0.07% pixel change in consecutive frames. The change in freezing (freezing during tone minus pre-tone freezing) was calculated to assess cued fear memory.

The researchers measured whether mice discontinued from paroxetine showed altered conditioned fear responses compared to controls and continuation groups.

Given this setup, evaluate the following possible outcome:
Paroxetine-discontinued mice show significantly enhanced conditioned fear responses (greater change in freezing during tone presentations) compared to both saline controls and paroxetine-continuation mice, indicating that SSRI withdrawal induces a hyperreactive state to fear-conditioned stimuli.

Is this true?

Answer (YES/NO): NO